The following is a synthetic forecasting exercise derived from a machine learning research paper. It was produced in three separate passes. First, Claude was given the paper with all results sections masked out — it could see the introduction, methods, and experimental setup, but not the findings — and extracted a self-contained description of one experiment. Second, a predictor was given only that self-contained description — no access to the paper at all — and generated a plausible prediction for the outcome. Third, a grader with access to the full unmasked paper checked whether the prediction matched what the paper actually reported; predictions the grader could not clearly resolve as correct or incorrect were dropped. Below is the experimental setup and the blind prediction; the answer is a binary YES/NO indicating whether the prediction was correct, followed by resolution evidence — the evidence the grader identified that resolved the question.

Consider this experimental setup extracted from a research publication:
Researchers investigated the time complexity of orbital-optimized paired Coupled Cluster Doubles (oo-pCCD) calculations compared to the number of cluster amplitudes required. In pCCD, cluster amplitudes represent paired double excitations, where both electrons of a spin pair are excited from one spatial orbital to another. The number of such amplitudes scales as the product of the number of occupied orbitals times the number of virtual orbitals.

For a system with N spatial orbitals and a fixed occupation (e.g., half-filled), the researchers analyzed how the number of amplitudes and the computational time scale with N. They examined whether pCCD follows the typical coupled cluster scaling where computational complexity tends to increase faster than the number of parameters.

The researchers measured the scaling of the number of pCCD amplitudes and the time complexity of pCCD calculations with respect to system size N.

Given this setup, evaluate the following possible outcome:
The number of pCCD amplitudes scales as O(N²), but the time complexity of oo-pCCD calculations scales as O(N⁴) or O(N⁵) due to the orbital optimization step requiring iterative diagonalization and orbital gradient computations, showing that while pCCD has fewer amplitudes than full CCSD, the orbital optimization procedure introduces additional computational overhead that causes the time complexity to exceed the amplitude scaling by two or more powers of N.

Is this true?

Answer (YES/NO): NO